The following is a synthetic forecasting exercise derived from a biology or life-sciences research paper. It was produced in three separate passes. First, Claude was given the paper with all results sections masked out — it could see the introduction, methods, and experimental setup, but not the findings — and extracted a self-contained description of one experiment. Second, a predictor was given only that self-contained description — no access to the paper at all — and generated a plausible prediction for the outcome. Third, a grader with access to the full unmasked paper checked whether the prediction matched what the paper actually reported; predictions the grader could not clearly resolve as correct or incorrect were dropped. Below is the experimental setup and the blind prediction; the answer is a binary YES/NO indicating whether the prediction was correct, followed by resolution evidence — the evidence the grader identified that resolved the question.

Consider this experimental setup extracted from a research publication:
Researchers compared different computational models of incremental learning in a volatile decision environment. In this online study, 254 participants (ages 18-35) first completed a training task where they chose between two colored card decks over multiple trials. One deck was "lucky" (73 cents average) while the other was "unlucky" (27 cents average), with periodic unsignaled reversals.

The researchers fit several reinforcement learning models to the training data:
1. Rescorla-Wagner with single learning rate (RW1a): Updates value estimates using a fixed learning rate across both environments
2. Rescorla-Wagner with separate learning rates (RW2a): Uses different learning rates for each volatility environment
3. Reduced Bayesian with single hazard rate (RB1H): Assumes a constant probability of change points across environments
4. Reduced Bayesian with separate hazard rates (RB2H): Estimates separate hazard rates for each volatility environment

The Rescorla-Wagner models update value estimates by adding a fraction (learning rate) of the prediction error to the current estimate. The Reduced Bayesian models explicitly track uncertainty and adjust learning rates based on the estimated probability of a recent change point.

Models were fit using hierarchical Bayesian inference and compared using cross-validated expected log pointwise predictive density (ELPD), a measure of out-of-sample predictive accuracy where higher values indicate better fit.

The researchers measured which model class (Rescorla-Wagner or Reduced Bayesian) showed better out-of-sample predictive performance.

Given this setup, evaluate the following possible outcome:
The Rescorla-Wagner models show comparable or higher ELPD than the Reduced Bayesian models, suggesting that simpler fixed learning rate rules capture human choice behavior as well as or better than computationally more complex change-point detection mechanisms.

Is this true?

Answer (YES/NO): NO